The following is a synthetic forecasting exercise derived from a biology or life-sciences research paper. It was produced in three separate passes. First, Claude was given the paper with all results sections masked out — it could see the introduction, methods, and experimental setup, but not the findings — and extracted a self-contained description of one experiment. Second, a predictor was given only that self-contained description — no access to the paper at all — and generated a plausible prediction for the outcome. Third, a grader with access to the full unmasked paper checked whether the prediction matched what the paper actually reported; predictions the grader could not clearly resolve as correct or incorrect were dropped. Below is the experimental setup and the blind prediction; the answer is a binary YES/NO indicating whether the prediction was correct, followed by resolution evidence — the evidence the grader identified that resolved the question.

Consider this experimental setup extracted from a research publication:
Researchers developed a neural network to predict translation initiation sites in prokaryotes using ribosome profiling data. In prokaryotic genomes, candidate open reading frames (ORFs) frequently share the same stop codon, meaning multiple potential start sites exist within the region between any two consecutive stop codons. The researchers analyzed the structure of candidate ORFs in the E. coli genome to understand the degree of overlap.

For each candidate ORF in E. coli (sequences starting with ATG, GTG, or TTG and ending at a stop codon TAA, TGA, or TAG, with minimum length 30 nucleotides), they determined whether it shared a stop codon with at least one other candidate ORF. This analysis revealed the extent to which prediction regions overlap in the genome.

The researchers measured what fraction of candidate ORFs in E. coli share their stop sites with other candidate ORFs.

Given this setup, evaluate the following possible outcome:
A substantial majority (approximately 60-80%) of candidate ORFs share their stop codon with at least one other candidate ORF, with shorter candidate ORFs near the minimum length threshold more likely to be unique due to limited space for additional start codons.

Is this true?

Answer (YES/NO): NO